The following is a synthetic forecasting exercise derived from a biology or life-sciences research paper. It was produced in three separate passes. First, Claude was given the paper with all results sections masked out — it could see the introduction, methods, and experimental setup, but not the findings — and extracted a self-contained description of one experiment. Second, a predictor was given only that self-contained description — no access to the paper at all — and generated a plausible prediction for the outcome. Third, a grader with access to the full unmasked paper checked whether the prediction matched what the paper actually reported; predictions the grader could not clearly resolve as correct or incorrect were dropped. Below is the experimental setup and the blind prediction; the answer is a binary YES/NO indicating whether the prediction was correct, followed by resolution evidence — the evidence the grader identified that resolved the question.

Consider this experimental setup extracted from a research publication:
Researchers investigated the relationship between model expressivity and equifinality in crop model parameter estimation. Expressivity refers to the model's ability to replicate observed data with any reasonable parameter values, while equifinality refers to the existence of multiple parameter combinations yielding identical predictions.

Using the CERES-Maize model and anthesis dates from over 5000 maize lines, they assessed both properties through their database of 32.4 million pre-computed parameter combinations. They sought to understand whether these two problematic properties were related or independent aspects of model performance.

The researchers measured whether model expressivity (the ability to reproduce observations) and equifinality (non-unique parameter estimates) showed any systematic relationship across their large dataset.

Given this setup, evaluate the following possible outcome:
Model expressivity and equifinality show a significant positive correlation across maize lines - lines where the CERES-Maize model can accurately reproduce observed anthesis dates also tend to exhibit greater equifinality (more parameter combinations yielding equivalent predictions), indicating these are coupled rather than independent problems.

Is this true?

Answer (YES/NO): YES